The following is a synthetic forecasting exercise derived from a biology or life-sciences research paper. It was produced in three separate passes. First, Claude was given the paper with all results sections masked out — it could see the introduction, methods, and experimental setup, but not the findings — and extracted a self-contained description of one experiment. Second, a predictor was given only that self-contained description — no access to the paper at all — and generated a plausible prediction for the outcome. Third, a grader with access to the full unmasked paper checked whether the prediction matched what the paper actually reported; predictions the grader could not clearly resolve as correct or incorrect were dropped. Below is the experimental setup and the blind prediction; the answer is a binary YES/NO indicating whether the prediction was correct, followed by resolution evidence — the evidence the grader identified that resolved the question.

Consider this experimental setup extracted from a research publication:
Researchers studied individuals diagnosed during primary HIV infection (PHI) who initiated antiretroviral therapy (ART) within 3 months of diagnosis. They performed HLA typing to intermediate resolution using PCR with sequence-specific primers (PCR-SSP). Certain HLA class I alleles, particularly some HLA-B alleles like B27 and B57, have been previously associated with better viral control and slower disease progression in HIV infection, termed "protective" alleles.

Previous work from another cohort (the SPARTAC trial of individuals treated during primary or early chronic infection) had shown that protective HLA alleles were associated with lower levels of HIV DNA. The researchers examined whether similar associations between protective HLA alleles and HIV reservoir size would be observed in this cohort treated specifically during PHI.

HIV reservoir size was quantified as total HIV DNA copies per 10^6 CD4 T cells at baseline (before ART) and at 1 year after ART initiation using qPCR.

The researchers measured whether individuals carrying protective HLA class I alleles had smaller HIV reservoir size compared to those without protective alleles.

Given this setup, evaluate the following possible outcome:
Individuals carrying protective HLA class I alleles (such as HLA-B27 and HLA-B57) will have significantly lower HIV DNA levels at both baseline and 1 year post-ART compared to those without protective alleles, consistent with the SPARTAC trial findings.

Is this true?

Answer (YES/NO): YES